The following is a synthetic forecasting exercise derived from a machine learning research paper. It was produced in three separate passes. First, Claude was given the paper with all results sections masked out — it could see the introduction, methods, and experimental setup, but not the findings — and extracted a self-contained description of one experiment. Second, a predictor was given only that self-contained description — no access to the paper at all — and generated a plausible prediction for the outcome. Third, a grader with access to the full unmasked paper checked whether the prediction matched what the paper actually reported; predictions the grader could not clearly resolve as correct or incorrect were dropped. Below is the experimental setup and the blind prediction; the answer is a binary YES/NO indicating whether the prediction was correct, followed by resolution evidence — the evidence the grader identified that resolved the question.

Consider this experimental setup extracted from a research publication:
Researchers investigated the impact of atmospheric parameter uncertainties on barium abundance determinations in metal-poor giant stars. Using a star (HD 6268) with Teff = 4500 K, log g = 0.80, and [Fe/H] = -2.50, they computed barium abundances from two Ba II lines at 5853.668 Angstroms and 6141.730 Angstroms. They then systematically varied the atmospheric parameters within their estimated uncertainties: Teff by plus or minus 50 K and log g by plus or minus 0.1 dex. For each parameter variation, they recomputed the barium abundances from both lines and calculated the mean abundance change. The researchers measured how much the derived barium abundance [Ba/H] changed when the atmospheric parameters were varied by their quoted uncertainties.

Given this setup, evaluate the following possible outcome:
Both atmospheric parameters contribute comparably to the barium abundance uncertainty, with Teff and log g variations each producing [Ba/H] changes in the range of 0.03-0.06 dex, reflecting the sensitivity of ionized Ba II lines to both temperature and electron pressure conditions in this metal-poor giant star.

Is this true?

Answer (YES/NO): NO